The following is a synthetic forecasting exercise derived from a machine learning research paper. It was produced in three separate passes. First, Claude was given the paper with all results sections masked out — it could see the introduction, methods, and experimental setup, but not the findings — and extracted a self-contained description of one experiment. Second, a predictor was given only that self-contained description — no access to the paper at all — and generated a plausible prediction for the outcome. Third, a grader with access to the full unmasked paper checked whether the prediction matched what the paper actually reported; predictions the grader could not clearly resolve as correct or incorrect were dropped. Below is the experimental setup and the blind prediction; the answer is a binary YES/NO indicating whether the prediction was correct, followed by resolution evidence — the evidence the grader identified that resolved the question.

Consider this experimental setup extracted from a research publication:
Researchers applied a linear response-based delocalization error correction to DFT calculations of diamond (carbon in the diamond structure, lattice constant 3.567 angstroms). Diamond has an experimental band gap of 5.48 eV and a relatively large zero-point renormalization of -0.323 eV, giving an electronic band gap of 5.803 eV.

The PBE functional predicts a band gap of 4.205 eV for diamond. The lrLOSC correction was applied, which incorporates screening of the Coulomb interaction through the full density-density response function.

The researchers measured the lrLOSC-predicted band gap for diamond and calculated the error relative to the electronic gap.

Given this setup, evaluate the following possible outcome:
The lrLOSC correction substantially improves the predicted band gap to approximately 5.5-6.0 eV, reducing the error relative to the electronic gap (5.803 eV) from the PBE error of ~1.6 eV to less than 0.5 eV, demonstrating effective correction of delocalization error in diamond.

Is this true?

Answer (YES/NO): YES